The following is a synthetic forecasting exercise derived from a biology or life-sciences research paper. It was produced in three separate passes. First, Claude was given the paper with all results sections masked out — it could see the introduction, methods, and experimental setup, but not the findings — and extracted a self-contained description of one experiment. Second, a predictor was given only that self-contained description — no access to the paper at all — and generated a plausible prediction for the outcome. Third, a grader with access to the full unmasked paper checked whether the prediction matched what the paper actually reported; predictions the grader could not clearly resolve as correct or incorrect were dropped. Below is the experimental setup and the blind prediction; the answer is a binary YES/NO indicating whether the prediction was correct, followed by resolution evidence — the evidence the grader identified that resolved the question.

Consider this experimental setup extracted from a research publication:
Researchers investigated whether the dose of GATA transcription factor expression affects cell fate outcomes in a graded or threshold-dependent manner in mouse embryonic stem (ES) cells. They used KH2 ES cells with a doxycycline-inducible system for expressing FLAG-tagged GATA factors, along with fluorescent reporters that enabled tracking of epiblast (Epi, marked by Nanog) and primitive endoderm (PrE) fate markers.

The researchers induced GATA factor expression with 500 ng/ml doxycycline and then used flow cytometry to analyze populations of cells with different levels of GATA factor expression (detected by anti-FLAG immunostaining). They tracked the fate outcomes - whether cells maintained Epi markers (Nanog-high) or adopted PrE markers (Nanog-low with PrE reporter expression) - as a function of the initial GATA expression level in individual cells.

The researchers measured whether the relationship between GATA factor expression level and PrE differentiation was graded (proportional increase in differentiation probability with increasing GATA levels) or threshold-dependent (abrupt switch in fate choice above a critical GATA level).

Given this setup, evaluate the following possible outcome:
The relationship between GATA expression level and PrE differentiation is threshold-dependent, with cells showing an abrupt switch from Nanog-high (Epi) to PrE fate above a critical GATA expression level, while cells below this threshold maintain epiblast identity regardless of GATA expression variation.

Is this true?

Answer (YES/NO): YES